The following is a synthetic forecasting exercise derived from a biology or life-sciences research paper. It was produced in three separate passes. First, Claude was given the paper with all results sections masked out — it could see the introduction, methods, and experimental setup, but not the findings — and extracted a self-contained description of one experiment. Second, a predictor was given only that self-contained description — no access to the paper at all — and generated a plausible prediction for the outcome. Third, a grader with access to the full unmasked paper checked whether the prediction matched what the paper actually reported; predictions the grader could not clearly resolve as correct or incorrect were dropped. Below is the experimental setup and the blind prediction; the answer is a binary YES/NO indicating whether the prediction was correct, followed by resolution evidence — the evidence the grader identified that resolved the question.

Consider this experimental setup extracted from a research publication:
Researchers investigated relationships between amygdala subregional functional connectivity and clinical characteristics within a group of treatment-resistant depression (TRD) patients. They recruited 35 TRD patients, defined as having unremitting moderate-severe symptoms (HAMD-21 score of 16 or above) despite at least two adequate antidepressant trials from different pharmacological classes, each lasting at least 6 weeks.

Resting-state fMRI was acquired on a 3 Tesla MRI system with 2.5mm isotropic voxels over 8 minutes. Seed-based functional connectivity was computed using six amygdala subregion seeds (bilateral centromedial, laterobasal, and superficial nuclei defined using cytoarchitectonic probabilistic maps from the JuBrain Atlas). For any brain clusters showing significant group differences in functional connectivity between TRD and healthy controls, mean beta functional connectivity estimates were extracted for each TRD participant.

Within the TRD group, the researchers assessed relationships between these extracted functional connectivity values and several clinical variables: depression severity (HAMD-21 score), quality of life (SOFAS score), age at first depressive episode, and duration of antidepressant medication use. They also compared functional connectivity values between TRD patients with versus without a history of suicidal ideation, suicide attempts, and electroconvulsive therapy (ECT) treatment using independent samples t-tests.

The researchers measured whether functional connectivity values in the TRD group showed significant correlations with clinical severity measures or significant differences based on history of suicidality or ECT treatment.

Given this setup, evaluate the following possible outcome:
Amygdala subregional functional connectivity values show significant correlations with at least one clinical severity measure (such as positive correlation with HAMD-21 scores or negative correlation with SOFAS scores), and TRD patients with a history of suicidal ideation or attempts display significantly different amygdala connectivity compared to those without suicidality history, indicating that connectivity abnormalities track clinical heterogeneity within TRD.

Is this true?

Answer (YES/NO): NO